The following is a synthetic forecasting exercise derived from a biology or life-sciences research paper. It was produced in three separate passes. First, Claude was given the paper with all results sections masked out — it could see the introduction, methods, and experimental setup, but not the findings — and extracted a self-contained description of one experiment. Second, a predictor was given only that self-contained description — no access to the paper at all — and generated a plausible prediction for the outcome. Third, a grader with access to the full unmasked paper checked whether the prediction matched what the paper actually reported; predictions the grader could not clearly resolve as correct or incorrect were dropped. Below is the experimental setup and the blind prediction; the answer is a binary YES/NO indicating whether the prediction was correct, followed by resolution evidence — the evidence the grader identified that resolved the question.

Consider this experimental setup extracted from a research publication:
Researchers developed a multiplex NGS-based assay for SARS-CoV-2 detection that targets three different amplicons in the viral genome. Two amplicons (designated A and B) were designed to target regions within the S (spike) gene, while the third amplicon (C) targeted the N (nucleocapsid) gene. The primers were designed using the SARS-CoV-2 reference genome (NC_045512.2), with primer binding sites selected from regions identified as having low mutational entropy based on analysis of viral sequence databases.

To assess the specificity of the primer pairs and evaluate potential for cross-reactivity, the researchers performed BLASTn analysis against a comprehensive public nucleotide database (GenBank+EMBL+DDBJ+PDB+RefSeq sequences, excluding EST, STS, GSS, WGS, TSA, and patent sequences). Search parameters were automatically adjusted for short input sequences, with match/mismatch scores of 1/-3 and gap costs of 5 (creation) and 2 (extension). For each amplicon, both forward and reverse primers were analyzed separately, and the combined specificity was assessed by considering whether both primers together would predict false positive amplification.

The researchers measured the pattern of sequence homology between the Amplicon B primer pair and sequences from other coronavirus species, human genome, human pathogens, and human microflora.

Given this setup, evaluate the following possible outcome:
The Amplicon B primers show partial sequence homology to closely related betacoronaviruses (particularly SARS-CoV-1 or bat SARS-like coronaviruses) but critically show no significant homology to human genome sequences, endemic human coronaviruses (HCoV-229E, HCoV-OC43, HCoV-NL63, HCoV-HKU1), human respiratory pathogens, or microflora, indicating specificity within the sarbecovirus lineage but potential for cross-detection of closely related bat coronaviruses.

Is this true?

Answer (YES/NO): NO